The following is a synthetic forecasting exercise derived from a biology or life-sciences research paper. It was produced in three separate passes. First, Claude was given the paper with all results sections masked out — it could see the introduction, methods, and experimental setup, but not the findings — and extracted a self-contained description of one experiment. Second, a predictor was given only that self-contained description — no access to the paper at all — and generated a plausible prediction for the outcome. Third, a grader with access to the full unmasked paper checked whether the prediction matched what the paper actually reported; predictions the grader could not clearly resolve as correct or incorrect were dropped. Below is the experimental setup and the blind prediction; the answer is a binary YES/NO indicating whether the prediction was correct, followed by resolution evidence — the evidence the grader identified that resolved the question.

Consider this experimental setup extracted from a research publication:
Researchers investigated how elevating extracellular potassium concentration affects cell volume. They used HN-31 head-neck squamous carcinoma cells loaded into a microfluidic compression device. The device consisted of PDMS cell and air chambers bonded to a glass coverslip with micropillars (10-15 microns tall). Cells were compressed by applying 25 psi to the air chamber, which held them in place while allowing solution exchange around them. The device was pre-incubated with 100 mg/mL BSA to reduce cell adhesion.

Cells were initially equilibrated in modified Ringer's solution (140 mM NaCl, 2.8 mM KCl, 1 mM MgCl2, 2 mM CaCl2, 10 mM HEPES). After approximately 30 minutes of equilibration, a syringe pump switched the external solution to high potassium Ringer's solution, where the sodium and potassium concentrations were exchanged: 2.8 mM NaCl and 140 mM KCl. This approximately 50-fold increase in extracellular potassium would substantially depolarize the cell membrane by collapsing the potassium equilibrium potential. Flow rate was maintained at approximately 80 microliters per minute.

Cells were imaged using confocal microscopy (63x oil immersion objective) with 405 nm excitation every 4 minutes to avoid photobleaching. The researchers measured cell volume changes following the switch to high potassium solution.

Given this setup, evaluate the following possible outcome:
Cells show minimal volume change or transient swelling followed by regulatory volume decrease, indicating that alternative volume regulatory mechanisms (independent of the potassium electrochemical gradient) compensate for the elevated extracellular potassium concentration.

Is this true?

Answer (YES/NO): NO